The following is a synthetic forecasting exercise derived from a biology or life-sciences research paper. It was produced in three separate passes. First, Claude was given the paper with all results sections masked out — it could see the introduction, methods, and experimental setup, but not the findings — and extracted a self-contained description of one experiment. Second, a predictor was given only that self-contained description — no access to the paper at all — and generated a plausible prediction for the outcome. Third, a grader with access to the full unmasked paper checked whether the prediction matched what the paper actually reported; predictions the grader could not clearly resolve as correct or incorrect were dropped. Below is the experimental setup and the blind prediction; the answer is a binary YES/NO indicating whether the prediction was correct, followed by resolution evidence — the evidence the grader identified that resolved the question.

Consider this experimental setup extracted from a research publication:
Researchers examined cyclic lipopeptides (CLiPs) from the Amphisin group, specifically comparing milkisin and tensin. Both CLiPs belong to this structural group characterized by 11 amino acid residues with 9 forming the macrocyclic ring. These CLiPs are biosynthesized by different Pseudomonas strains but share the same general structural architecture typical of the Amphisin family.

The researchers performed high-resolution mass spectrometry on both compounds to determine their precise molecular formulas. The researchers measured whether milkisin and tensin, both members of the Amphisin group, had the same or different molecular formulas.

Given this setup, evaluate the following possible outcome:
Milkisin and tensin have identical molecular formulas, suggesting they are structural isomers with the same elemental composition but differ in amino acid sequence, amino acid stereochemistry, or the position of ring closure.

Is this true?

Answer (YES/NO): YES